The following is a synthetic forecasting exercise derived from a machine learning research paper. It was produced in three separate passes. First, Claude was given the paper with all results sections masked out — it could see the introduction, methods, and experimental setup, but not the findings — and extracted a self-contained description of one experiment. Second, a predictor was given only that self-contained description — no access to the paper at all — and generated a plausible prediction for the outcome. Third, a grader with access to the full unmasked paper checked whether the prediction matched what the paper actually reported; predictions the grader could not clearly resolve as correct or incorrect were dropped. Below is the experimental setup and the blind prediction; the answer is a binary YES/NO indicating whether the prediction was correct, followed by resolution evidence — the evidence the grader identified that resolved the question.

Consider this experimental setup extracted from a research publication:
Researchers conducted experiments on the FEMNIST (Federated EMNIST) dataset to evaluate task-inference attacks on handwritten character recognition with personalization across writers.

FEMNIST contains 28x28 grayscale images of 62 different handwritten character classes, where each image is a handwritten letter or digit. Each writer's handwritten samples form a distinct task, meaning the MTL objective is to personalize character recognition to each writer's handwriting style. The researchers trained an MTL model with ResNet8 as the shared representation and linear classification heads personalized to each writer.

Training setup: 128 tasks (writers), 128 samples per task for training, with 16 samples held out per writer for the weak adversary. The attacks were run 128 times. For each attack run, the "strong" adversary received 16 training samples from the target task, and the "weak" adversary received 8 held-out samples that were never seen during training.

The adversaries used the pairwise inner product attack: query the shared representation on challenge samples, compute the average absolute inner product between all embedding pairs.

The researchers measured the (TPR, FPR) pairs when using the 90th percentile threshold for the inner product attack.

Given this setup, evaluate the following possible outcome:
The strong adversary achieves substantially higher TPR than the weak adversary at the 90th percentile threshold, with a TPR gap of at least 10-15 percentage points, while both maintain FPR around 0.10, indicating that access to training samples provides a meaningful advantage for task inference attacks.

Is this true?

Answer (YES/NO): NO